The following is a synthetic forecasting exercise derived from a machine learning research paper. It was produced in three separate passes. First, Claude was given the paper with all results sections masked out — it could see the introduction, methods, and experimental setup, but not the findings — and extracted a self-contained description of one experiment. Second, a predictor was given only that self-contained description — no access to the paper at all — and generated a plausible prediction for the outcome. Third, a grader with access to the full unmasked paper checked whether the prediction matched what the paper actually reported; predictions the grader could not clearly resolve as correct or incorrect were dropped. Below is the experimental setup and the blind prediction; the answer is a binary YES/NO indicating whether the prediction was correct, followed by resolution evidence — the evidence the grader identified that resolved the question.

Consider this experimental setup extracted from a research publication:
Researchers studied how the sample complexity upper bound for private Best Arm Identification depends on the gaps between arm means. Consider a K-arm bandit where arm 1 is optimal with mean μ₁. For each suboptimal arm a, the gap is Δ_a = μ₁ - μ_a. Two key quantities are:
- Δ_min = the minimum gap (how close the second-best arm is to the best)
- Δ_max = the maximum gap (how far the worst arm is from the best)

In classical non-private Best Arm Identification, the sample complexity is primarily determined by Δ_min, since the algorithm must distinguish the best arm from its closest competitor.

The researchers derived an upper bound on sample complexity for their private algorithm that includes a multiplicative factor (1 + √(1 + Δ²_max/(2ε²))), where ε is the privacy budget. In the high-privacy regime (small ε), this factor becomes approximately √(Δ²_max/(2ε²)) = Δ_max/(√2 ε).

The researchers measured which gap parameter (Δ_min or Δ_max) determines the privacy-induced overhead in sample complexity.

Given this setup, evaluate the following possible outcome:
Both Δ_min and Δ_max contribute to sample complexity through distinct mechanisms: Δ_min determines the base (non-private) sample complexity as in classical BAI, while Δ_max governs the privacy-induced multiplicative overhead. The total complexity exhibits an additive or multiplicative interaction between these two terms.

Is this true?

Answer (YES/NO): YES